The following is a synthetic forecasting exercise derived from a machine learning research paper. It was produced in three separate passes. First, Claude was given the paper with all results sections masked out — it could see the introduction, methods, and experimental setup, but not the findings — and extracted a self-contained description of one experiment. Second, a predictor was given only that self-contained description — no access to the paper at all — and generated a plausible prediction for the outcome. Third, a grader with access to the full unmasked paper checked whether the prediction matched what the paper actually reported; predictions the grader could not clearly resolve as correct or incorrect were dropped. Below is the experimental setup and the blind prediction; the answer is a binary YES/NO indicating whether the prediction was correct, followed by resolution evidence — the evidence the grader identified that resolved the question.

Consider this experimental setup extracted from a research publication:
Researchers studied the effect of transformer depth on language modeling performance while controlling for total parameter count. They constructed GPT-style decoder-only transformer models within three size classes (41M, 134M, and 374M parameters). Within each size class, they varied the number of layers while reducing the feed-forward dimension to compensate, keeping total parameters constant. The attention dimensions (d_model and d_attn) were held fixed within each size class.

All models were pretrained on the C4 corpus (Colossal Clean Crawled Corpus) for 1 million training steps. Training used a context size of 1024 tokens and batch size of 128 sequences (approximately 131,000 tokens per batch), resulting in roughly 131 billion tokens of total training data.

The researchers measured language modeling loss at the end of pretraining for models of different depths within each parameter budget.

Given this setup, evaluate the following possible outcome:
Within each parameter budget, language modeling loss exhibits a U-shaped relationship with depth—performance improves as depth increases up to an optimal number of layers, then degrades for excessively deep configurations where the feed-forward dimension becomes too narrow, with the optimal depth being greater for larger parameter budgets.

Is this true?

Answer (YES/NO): YES